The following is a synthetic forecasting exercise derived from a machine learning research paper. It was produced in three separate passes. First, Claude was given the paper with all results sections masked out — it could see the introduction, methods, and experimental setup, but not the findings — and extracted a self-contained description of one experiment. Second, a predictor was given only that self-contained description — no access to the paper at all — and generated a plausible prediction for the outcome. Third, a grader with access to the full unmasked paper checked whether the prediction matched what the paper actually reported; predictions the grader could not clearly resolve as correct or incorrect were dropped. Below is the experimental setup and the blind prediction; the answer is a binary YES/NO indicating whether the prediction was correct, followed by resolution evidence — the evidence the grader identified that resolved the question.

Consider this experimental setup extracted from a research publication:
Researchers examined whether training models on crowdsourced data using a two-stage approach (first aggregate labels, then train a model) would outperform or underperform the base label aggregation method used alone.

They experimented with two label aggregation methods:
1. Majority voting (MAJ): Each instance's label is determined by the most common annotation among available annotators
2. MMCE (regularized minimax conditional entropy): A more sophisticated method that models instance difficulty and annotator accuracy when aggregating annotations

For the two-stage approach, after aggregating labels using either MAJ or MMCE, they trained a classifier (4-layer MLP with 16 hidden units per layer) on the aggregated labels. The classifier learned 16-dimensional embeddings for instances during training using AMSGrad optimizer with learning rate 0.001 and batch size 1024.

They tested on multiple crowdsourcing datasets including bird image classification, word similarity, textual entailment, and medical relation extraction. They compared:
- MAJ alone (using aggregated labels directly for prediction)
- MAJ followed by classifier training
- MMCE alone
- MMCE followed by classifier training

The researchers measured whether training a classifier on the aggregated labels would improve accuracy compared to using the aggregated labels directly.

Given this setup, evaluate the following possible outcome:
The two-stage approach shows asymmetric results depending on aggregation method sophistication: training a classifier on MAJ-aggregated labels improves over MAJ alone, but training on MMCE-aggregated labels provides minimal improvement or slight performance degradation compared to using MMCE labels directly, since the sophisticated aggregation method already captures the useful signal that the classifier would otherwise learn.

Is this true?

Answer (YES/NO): NO